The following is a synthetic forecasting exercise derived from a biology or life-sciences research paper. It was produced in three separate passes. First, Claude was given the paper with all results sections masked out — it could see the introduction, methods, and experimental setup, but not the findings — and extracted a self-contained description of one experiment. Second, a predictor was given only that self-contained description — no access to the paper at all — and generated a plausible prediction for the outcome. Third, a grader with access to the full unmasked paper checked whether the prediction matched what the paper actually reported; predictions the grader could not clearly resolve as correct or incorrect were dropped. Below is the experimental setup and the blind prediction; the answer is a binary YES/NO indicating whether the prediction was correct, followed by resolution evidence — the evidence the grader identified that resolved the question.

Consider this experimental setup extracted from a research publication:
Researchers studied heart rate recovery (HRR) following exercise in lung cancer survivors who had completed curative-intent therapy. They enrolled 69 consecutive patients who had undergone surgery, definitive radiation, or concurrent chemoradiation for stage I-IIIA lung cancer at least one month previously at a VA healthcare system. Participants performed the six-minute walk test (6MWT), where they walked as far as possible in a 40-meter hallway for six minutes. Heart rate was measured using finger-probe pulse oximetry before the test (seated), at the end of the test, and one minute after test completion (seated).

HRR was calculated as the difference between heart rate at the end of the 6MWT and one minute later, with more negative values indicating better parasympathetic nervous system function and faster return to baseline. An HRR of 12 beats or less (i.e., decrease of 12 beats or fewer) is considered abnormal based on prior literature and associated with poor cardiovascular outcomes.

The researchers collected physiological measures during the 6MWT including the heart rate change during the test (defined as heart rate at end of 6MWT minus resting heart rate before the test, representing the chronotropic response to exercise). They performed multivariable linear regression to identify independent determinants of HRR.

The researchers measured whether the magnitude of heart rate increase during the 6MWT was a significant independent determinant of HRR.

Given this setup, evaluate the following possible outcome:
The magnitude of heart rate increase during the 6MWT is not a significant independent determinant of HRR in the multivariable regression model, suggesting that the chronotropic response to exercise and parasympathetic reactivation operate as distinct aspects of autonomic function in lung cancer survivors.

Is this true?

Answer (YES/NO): NO